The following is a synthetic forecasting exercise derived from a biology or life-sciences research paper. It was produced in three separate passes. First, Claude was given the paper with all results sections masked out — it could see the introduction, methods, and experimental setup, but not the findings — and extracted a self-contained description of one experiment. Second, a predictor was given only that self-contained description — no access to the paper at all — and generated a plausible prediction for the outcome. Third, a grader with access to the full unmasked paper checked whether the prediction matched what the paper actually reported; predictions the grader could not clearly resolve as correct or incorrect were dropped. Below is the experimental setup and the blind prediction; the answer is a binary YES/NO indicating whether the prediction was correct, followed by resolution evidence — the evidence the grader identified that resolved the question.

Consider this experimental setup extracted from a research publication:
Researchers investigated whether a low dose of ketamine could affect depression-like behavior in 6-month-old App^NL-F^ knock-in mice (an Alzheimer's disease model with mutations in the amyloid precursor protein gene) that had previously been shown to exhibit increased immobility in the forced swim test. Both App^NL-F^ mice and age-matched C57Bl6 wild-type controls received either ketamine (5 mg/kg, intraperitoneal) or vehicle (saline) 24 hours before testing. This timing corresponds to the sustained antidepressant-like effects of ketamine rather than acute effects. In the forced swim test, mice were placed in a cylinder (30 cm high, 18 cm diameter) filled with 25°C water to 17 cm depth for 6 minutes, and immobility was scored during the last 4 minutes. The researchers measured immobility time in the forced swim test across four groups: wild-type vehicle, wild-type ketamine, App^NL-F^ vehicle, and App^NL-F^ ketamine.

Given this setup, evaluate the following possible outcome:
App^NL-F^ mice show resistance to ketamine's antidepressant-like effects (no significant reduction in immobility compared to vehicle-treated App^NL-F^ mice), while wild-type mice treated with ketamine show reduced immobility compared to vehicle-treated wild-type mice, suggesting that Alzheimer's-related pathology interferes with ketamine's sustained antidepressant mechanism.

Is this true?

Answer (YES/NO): NO